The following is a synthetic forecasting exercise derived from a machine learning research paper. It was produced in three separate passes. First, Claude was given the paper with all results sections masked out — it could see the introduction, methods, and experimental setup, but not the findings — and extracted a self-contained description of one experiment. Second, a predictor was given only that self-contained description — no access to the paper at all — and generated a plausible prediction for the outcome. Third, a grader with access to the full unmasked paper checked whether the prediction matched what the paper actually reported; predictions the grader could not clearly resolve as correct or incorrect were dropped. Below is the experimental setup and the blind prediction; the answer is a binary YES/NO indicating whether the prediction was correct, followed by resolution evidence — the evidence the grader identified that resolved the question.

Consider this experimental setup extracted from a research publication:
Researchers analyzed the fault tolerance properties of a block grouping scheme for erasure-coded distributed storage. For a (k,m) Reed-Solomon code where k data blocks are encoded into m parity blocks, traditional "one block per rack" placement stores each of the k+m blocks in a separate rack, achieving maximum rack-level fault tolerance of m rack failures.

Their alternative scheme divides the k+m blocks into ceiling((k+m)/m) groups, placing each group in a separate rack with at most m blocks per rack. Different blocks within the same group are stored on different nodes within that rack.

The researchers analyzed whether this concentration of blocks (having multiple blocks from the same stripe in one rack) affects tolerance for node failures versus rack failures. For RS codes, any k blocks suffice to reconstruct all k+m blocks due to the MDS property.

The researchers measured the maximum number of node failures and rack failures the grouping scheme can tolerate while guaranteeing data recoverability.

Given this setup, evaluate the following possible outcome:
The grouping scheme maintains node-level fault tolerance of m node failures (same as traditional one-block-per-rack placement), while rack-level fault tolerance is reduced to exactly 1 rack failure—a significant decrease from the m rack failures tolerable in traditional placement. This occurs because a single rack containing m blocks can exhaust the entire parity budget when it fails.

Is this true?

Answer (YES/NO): YES